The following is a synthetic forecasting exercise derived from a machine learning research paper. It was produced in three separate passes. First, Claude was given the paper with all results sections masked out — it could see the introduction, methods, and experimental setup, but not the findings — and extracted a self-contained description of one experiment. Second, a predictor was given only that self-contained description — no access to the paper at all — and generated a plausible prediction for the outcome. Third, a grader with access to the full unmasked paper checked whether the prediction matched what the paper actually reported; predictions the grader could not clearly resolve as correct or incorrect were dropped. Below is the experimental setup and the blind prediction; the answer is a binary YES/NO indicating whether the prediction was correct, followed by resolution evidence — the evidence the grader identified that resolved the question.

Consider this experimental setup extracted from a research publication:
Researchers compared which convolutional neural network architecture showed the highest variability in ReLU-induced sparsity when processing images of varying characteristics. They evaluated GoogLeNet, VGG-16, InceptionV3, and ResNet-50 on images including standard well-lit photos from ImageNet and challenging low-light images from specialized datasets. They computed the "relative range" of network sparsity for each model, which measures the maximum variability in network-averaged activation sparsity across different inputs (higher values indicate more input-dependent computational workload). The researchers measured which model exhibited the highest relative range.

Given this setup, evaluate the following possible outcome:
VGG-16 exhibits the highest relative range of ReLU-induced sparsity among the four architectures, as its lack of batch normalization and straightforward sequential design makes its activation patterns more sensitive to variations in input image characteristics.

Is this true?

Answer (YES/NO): NO